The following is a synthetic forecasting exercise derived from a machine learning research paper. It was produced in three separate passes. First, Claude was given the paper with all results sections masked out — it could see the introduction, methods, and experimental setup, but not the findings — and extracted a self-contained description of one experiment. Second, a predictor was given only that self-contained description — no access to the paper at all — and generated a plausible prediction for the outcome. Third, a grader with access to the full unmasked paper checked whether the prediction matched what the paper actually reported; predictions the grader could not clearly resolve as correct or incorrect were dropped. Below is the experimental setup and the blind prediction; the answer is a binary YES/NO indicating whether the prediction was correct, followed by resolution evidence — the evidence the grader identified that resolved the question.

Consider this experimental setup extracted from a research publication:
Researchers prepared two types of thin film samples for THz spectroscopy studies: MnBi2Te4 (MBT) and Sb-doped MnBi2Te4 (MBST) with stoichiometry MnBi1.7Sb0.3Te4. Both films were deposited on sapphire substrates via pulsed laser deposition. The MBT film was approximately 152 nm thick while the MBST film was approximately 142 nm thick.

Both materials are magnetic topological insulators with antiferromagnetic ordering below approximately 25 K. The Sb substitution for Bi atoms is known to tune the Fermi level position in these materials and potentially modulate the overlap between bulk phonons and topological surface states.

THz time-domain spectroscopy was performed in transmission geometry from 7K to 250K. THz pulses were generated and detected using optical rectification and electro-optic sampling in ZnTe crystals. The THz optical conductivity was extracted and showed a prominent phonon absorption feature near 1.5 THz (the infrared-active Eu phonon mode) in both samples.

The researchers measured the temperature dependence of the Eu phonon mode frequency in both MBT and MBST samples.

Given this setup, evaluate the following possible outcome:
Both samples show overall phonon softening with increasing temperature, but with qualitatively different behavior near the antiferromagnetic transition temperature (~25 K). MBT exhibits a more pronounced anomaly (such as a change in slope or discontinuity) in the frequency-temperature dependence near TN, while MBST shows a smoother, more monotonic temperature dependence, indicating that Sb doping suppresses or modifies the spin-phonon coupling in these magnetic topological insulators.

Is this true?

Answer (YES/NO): NO